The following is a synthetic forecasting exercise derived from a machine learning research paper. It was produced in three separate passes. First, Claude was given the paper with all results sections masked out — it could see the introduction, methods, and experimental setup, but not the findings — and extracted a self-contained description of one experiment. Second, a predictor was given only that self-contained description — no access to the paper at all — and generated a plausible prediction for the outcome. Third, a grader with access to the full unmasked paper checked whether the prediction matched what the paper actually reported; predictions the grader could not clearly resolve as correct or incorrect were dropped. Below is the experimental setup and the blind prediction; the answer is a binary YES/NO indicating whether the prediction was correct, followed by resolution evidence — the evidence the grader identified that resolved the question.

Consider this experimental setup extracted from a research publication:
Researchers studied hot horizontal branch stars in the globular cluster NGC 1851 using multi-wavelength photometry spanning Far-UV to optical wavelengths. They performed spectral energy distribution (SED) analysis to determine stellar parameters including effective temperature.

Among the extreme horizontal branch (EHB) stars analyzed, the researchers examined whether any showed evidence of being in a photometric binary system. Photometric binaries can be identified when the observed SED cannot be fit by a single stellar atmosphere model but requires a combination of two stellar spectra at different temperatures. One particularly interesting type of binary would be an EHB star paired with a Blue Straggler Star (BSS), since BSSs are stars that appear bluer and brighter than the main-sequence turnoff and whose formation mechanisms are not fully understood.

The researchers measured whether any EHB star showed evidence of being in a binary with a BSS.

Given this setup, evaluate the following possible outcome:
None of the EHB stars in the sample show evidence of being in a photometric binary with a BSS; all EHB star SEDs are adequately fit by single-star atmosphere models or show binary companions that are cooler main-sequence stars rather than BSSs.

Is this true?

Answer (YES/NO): NO